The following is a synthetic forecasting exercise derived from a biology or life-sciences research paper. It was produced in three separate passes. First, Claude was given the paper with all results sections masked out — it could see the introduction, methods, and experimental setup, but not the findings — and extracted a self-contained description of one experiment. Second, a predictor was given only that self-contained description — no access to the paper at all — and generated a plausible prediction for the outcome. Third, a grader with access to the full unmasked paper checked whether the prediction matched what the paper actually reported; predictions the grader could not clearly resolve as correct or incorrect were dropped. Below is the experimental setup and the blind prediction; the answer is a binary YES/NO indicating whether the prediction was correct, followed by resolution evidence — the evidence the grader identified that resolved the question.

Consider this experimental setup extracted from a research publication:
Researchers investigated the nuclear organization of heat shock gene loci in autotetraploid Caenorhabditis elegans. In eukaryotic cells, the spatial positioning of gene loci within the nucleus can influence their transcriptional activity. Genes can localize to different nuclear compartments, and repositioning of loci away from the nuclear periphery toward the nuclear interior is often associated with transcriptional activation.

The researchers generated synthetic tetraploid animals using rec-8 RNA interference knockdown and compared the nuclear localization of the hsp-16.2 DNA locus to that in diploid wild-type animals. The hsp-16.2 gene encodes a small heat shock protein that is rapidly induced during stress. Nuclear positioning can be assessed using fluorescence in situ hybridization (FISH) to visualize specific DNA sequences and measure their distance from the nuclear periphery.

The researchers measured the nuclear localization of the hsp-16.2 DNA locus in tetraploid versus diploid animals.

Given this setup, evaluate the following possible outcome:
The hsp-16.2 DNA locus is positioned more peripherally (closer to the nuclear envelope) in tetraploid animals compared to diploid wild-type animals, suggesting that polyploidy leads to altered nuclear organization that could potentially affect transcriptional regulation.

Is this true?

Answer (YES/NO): NO